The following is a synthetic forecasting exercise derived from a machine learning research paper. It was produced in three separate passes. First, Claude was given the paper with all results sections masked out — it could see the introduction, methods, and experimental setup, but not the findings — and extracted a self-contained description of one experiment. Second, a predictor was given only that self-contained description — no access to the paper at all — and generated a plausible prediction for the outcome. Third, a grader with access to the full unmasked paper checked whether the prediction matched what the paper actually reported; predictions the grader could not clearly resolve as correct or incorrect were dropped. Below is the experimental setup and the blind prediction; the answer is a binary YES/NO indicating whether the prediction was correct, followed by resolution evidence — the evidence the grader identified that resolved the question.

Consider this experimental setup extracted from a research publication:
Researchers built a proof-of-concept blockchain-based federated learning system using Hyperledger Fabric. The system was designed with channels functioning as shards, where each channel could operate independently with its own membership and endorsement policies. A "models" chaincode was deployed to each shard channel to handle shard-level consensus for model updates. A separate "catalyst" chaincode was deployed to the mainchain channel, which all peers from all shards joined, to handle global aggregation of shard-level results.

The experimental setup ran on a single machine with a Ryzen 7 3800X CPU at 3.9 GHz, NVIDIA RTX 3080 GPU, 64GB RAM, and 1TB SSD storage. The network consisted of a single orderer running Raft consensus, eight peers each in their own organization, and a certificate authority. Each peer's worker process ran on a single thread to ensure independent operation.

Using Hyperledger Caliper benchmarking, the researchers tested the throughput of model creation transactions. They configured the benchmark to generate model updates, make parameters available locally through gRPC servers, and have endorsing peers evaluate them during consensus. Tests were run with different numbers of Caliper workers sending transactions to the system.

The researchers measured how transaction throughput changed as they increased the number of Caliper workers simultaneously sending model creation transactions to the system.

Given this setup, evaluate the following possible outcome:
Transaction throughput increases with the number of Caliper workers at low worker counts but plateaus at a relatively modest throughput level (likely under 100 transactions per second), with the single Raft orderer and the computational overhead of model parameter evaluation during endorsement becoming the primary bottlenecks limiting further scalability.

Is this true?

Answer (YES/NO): NO